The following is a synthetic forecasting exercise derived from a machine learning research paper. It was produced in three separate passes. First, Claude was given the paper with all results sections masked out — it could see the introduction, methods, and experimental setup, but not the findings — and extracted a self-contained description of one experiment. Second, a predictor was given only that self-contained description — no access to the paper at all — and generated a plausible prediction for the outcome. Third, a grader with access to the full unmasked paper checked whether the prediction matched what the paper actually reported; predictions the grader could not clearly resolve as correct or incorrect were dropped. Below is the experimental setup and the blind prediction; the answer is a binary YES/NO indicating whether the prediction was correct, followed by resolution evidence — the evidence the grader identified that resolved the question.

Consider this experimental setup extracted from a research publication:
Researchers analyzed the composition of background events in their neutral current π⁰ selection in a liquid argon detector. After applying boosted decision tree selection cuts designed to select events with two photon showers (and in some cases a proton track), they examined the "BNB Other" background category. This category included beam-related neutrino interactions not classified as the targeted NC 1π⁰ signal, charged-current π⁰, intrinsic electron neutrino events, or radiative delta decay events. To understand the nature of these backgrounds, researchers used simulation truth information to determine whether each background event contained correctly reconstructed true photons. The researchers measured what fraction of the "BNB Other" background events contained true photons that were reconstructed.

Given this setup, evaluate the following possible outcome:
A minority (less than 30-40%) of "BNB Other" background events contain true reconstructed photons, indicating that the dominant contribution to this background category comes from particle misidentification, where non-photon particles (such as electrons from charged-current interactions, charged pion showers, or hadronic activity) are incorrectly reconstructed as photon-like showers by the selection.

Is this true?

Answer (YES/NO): NO